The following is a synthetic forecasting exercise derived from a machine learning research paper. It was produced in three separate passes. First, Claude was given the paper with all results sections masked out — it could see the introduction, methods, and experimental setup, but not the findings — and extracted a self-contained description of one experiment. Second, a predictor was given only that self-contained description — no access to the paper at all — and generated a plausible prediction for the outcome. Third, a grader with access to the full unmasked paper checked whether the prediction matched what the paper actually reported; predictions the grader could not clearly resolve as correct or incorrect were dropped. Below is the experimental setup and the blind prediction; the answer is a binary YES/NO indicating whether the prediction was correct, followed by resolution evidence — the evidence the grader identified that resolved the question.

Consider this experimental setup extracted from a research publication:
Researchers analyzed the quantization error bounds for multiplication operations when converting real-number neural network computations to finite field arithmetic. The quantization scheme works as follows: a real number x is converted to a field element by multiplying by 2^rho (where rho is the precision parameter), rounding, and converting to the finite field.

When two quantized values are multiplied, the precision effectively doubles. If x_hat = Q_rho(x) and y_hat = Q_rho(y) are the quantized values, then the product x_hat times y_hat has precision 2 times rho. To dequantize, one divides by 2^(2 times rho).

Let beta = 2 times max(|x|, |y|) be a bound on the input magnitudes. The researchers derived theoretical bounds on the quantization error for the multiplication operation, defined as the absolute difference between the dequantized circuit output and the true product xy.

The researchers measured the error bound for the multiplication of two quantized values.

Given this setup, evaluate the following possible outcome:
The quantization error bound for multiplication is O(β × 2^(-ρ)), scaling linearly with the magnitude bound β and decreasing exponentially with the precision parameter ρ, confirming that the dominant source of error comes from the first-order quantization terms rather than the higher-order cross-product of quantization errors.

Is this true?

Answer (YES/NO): YES